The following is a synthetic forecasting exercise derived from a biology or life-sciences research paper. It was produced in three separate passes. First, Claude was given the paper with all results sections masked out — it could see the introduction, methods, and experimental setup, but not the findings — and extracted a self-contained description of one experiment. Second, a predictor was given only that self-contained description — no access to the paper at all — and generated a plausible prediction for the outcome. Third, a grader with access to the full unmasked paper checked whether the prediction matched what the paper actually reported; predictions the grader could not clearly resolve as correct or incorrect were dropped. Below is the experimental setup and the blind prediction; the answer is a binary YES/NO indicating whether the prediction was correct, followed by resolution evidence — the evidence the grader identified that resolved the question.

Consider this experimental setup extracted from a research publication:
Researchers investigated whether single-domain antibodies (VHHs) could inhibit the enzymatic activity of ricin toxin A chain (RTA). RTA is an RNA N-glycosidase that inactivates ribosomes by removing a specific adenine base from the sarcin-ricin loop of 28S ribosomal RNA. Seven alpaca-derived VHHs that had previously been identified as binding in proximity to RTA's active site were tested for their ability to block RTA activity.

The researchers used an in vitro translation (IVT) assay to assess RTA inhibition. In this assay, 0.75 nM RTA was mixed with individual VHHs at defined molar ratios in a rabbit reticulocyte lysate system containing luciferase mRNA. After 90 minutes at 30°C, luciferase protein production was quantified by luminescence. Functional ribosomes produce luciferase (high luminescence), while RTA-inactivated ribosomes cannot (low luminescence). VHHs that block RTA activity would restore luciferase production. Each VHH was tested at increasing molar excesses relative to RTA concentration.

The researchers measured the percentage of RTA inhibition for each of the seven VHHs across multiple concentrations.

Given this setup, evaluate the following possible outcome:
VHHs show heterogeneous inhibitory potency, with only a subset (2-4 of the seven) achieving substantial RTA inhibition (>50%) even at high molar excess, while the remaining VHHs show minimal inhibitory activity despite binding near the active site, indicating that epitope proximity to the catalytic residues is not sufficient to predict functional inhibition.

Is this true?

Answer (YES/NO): YES